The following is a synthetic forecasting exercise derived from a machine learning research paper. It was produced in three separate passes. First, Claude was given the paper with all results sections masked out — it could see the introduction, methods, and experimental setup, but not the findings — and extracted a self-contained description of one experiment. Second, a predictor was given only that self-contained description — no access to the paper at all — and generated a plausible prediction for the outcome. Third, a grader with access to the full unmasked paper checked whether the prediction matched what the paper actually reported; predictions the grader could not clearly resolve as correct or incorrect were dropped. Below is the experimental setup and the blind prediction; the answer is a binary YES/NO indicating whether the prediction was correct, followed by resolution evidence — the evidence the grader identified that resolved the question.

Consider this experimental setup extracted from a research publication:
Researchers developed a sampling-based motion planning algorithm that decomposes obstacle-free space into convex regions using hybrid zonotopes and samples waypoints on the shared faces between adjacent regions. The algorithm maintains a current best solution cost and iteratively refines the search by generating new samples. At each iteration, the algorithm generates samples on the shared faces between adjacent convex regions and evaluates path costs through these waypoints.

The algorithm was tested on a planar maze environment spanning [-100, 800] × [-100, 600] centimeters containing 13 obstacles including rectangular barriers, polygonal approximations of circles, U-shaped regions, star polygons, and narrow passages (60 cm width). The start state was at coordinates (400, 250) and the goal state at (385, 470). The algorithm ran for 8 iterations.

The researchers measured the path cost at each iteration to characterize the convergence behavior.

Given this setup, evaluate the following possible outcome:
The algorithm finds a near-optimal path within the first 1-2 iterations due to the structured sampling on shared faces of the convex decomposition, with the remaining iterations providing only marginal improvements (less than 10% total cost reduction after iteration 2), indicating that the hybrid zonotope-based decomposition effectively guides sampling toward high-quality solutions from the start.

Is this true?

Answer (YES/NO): NO